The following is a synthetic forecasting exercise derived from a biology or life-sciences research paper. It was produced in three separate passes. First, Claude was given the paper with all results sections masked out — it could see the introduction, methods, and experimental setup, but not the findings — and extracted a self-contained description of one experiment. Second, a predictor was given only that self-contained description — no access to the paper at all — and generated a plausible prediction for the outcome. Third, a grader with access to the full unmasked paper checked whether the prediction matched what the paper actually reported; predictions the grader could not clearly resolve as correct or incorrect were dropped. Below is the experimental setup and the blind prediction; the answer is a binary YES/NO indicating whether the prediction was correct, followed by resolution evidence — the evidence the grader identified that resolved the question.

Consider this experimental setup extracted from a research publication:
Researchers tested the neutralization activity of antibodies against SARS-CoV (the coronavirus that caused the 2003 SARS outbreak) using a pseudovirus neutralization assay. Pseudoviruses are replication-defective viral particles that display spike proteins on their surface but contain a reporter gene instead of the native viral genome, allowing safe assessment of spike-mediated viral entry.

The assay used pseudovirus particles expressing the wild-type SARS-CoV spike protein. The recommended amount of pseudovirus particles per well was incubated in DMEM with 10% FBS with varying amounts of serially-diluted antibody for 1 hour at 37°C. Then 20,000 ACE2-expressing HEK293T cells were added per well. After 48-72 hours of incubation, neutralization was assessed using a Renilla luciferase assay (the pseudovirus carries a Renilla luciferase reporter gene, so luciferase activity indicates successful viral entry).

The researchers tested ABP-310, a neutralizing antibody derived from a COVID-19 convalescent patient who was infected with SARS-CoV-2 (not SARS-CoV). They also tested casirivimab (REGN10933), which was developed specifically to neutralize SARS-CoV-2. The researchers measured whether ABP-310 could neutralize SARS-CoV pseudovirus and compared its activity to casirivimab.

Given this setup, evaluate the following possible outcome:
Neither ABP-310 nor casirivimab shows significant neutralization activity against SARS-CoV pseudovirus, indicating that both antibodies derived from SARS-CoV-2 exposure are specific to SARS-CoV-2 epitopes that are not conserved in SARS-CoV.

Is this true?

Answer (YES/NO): NO